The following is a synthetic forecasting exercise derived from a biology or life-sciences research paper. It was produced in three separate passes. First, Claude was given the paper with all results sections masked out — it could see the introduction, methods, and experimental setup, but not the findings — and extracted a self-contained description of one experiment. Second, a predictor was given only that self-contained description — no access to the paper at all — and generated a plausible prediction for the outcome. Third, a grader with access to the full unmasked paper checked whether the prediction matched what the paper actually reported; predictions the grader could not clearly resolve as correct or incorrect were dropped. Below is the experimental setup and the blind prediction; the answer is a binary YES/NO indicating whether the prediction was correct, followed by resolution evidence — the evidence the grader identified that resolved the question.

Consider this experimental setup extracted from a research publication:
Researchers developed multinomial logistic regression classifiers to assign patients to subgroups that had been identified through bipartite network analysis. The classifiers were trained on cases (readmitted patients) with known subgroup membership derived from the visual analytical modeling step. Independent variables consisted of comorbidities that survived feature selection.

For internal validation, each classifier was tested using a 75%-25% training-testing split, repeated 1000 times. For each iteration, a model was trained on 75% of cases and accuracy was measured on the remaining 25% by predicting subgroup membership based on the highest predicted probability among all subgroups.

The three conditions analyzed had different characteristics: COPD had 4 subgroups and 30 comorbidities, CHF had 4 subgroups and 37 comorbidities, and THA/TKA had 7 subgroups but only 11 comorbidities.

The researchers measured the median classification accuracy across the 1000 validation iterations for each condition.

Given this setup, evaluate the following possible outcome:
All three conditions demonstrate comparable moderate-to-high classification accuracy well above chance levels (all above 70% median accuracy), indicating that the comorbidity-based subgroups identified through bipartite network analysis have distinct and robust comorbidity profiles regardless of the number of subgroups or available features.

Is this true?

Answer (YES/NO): YES